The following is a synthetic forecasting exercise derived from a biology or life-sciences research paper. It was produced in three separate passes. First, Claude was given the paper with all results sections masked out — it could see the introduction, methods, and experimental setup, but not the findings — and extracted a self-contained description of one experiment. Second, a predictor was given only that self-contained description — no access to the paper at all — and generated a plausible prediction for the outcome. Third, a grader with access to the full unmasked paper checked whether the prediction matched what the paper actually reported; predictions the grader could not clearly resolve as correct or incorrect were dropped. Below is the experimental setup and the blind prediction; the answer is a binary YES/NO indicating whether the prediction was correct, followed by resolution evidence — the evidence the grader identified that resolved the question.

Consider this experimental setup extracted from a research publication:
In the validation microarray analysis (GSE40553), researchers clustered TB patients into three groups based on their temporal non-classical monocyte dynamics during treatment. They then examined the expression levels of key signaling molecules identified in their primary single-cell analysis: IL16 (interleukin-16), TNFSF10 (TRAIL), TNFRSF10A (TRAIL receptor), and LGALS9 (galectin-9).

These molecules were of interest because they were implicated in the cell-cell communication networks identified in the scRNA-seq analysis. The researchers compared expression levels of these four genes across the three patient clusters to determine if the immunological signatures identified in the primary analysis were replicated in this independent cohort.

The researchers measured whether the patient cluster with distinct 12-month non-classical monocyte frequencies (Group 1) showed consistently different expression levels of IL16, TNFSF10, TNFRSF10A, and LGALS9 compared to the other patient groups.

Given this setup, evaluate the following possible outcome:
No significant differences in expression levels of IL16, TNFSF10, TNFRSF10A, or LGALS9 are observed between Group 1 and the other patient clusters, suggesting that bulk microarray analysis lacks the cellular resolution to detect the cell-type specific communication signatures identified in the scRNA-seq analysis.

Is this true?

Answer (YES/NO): NO